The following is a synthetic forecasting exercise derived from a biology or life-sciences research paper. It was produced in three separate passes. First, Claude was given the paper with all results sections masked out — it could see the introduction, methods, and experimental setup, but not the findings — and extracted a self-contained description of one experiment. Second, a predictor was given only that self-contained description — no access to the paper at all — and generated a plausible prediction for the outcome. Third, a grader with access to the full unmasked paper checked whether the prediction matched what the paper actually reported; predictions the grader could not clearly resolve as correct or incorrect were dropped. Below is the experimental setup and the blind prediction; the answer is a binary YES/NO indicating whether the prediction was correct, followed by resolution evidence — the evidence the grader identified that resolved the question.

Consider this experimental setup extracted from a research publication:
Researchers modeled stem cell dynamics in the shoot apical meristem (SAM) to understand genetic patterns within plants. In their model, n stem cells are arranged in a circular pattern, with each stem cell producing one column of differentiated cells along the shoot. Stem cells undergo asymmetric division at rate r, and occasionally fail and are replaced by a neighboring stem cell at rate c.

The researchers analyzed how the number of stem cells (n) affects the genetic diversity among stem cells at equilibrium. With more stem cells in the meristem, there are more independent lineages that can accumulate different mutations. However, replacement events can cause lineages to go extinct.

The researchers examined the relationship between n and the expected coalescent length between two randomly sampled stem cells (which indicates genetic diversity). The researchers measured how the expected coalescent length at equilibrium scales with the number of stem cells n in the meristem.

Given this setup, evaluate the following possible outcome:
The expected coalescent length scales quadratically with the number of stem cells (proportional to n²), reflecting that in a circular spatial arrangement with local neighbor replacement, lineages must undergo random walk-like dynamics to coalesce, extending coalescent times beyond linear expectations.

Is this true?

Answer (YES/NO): YES